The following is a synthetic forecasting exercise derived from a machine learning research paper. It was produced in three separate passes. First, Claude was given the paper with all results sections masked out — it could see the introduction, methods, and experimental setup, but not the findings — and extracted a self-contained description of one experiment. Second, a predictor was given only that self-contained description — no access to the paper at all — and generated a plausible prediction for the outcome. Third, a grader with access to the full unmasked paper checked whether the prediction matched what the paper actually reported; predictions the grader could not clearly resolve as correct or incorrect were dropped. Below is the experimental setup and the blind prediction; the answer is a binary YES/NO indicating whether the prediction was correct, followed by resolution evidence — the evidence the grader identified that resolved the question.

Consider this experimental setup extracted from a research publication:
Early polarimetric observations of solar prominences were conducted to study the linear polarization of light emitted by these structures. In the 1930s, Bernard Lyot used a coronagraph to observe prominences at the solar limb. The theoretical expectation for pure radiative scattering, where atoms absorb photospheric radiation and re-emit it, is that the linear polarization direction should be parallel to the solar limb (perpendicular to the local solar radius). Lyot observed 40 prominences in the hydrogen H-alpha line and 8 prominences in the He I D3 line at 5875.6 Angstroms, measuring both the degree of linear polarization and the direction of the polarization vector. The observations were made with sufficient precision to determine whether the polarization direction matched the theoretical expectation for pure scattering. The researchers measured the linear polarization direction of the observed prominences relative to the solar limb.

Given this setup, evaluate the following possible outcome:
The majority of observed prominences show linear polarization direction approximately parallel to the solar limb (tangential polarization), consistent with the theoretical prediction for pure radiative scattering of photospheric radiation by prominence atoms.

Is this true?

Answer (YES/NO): NO